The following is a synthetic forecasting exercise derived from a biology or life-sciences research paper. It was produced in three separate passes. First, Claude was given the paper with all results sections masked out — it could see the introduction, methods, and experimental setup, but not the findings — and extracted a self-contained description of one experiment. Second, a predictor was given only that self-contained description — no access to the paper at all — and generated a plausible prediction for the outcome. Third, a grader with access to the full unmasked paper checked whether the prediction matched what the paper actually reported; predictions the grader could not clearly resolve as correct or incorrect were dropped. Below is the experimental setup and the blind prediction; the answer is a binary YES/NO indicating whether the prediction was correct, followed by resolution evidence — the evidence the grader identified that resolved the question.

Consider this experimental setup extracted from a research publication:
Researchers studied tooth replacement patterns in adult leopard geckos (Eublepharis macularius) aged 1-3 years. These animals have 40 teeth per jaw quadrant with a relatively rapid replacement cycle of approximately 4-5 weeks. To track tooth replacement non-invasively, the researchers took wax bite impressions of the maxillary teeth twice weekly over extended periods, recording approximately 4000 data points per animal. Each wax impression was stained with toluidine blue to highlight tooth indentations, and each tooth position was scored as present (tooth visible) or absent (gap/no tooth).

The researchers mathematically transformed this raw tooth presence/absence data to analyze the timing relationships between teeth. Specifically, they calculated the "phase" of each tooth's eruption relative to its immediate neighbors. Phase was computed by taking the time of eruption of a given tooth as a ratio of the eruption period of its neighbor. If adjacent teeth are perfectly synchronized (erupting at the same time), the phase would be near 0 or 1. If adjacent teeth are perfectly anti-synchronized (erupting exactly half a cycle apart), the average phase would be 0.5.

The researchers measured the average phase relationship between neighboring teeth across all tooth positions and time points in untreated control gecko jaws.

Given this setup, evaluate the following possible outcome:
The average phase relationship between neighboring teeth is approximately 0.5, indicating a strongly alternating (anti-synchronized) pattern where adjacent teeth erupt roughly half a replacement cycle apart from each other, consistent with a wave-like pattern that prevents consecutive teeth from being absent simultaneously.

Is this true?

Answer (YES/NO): YES